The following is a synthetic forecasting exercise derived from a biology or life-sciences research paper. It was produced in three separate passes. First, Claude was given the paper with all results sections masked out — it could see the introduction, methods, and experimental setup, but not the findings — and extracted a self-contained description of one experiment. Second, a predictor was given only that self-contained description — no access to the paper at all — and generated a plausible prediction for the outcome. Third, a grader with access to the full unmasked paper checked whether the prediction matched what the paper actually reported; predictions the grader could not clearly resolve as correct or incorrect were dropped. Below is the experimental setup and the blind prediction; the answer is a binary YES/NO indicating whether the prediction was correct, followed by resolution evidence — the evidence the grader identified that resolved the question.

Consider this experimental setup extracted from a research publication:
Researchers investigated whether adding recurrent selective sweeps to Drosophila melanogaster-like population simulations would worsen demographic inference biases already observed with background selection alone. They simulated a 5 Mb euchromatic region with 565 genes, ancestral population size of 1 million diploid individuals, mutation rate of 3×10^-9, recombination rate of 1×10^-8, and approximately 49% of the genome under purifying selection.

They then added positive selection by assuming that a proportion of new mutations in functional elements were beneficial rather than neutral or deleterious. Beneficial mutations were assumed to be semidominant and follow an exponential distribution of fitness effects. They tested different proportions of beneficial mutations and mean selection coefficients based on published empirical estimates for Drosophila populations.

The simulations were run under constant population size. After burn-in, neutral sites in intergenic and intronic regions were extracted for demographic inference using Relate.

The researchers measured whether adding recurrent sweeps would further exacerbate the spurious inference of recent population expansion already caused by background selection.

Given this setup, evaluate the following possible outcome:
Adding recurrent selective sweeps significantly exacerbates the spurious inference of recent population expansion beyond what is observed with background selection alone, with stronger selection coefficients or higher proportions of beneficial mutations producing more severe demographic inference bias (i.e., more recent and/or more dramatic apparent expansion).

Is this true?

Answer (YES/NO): NO